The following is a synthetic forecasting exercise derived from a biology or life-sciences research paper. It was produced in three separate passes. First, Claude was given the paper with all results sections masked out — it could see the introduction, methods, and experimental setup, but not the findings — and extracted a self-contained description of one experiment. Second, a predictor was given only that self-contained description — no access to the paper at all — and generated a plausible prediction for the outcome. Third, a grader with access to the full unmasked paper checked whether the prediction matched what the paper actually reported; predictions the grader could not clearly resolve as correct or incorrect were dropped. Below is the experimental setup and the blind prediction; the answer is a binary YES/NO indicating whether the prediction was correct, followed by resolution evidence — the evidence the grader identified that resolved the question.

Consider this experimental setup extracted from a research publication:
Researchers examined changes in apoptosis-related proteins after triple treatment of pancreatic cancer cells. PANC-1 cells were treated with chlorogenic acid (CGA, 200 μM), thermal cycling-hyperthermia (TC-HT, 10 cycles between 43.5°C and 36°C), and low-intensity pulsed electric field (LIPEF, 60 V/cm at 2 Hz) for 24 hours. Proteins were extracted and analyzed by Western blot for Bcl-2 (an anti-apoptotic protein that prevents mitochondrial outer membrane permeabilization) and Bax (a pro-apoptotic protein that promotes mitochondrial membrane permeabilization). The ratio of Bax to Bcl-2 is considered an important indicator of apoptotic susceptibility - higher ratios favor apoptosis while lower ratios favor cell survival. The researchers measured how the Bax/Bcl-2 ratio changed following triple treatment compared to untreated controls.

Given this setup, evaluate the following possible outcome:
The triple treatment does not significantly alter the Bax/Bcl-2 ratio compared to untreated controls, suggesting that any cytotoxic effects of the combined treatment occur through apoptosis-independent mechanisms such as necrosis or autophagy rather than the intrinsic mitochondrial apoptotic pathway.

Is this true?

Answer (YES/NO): NO